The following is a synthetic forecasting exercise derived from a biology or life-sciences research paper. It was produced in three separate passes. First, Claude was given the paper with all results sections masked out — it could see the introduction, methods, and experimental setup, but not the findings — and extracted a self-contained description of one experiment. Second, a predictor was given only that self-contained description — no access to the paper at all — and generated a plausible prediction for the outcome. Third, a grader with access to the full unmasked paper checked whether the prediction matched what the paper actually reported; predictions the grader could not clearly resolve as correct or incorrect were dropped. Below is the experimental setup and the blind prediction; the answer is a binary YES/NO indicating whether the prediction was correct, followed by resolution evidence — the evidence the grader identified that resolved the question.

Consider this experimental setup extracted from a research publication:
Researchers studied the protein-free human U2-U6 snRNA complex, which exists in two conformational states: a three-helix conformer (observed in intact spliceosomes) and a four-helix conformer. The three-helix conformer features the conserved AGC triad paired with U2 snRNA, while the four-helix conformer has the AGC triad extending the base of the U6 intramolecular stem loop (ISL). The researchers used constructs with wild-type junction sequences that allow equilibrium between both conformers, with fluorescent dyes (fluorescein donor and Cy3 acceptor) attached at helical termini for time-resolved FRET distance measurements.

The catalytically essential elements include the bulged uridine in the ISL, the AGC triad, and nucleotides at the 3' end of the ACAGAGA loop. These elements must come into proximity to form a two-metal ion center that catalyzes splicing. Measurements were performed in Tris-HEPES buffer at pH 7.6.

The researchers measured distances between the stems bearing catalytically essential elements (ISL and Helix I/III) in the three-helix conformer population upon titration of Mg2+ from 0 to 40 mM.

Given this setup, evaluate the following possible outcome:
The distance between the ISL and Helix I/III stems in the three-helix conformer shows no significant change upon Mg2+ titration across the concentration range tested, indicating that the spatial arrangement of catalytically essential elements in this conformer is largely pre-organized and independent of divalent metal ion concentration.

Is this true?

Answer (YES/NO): NO